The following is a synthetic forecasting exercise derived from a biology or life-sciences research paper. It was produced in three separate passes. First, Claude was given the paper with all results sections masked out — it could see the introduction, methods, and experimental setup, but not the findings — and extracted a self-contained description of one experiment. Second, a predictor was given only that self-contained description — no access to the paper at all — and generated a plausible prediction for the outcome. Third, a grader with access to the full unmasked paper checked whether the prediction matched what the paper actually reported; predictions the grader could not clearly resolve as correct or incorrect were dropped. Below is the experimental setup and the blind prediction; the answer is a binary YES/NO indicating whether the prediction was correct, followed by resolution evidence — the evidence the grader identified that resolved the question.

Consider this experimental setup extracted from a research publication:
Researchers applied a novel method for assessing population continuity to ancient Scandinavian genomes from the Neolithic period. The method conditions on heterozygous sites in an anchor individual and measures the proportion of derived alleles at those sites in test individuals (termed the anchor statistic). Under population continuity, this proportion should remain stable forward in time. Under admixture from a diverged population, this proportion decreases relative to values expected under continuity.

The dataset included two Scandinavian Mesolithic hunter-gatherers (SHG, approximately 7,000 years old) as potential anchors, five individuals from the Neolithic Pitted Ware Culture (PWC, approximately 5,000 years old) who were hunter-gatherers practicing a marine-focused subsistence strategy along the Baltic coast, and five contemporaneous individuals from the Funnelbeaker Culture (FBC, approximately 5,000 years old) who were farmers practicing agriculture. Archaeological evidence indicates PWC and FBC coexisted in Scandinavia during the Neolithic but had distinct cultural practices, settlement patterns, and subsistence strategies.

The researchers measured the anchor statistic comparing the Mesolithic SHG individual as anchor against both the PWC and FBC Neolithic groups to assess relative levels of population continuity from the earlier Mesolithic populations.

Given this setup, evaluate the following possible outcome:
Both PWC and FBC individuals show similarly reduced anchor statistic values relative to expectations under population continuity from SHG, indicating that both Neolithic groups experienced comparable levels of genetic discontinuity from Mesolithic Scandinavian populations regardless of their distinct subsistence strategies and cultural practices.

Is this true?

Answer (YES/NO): NO